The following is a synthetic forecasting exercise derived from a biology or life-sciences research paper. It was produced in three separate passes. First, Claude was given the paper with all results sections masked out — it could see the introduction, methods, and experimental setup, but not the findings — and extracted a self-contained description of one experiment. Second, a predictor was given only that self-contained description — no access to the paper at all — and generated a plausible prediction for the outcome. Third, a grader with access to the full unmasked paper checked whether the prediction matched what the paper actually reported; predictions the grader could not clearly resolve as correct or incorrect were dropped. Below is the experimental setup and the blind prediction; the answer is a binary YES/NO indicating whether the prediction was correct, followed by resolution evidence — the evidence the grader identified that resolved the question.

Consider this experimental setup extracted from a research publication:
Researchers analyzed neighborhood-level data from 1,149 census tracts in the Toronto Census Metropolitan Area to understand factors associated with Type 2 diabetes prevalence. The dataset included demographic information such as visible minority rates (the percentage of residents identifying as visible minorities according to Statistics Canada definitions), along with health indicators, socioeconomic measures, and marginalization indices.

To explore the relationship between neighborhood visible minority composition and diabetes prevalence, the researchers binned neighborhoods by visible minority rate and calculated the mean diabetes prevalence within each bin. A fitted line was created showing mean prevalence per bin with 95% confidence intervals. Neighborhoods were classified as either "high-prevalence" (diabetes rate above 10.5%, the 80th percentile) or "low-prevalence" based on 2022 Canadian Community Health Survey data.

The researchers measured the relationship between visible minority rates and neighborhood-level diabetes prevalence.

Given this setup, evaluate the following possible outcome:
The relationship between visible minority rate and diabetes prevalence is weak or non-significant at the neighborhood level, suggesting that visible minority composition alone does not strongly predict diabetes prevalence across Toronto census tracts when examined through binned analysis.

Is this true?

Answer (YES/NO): NO